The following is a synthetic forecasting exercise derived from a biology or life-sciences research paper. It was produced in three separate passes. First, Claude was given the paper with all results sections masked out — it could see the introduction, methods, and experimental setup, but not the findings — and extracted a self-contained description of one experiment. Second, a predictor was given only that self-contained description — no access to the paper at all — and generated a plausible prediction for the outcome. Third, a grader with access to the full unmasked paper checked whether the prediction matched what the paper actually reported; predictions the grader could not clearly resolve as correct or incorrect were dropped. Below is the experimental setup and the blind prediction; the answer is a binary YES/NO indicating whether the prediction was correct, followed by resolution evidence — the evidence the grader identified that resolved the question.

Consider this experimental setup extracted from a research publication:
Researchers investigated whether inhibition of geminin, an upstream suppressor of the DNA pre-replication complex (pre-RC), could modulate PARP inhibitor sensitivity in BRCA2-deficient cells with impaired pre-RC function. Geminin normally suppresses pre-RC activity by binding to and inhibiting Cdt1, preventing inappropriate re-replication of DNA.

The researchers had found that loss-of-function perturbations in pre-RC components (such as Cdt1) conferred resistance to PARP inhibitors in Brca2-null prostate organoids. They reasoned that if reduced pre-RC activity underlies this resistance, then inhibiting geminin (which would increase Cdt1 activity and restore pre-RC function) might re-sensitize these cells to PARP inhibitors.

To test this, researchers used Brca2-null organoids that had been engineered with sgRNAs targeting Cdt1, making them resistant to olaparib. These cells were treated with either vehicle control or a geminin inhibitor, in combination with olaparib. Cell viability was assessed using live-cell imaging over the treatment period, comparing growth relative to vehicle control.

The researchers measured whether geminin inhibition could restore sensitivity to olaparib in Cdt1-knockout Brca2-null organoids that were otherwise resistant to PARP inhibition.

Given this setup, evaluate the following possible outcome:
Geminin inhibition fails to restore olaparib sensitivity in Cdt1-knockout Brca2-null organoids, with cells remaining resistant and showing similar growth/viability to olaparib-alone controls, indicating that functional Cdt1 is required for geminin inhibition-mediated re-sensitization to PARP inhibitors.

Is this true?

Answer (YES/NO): YES